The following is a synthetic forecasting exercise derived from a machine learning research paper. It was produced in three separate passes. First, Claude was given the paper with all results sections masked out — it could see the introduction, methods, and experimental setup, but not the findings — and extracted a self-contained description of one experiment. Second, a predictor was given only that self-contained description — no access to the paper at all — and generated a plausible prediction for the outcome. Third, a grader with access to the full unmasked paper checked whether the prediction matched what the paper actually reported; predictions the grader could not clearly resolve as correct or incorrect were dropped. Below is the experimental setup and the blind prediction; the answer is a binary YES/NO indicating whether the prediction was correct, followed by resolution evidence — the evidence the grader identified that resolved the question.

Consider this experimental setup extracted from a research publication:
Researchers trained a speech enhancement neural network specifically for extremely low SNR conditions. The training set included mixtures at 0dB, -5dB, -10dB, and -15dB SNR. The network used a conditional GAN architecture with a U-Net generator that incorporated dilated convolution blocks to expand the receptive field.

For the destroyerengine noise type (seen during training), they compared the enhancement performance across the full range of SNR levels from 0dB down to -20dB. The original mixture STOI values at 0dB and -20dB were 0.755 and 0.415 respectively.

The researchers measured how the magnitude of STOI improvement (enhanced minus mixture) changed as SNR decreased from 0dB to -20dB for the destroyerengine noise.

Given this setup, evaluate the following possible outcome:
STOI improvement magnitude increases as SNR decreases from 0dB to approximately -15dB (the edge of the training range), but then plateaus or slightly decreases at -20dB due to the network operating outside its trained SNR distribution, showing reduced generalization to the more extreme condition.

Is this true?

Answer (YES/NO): NO